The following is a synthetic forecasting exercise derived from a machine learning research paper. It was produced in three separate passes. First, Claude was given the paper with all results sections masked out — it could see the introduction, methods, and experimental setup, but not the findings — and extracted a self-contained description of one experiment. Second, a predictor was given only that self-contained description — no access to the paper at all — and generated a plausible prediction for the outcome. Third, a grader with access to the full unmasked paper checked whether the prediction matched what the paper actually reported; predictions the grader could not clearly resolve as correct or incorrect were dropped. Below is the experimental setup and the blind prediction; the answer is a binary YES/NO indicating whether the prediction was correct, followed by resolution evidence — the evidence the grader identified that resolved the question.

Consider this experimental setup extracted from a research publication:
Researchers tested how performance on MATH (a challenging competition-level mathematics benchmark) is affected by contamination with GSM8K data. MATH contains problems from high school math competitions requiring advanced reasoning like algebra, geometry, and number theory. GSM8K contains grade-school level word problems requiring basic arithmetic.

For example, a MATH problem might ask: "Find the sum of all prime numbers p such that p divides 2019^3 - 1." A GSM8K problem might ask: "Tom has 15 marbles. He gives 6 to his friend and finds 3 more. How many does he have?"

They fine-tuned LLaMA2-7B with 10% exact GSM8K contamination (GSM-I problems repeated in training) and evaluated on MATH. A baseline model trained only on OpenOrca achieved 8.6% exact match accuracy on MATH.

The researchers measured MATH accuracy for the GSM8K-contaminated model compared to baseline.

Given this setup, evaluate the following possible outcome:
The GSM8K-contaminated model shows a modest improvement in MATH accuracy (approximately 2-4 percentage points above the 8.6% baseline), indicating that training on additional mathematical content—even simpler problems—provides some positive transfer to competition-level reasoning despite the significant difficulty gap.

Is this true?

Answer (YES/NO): NO